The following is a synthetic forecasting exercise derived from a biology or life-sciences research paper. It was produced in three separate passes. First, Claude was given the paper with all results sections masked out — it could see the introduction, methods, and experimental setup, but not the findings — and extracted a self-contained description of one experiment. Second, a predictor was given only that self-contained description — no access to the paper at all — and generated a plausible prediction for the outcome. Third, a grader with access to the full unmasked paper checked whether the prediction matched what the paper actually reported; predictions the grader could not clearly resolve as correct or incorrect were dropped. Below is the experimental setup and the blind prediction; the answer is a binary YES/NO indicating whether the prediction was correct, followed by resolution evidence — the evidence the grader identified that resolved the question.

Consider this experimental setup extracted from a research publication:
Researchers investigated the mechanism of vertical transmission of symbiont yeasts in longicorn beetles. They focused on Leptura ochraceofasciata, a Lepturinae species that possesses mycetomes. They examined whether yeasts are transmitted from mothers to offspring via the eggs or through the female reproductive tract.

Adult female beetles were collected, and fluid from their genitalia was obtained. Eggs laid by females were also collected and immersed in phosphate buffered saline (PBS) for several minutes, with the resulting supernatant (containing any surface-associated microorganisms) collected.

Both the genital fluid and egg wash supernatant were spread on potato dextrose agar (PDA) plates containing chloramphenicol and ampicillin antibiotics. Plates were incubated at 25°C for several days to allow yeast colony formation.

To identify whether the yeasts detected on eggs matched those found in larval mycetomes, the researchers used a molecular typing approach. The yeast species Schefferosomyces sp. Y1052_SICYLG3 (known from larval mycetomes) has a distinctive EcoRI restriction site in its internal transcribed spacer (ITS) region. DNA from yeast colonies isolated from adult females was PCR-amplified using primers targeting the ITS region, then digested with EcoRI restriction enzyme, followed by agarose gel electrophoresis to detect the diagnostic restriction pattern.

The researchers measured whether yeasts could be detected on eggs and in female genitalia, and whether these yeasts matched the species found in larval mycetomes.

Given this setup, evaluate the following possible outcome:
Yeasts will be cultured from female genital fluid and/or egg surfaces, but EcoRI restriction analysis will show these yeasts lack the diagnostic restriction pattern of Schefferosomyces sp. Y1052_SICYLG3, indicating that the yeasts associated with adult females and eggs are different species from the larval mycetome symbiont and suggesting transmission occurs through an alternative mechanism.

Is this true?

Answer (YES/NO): NO